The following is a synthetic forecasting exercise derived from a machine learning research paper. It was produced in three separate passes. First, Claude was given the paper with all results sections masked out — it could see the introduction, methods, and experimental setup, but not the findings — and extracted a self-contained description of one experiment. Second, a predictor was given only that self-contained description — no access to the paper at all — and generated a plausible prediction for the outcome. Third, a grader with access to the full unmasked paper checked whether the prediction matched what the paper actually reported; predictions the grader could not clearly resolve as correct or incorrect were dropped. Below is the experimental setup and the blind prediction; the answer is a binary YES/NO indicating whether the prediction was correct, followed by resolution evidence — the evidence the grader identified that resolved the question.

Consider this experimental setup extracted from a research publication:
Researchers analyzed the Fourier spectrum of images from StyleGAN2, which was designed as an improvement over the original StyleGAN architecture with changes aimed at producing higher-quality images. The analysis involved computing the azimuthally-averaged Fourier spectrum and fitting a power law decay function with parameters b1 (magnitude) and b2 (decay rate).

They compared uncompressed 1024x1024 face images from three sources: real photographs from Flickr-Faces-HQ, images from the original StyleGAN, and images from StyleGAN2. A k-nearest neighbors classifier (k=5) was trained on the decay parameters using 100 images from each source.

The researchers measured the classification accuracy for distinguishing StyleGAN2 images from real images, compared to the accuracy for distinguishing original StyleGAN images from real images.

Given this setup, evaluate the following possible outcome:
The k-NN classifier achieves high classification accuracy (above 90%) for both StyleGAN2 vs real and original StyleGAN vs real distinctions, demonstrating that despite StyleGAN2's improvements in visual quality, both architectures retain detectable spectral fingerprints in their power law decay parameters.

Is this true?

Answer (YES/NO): YES